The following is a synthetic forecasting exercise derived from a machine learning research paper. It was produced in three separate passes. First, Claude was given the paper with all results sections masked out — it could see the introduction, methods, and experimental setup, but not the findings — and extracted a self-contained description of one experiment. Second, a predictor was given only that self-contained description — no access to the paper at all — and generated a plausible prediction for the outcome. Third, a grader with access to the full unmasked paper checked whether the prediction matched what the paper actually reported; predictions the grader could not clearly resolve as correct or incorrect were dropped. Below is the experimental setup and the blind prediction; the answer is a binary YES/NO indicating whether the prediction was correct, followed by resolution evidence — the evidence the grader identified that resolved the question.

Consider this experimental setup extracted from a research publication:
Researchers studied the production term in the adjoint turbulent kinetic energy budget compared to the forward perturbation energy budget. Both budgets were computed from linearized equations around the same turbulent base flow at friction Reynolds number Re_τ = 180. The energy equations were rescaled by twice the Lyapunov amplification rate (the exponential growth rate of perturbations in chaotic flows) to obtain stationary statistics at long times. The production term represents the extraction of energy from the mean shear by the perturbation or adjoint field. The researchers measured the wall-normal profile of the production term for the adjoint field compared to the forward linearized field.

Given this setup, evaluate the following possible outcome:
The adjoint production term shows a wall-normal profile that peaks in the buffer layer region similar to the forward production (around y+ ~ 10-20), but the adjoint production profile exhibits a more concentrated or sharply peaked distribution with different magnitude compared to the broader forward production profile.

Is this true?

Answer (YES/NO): YES